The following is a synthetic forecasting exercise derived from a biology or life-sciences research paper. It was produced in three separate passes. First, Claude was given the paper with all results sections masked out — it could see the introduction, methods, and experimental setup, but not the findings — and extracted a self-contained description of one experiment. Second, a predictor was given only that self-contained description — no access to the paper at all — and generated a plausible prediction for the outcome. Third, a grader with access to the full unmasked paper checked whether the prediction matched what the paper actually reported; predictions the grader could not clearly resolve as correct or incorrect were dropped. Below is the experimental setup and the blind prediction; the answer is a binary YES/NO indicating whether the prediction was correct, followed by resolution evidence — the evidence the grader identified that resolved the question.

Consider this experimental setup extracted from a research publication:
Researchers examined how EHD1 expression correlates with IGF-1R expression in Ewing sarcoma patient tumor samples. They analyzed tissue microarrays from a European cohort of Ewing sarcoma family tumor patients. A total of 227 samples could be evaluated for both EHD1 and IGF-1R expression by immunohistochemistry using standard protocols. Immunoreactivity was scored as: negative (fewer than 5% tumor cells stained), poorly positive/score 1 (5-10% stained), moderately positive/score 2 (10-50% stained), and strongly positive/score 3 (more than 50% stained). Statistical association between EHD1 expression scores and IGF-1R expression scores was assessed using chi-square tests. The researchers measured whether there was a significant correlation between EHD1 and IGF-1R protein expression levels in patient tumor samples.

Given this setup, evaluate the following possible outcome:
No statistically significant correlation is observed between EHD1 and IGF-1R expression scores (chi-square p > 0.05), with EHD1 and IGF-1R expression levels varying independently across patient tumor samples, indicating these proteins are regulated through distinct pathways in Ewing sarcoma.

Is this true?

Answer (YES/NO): NO